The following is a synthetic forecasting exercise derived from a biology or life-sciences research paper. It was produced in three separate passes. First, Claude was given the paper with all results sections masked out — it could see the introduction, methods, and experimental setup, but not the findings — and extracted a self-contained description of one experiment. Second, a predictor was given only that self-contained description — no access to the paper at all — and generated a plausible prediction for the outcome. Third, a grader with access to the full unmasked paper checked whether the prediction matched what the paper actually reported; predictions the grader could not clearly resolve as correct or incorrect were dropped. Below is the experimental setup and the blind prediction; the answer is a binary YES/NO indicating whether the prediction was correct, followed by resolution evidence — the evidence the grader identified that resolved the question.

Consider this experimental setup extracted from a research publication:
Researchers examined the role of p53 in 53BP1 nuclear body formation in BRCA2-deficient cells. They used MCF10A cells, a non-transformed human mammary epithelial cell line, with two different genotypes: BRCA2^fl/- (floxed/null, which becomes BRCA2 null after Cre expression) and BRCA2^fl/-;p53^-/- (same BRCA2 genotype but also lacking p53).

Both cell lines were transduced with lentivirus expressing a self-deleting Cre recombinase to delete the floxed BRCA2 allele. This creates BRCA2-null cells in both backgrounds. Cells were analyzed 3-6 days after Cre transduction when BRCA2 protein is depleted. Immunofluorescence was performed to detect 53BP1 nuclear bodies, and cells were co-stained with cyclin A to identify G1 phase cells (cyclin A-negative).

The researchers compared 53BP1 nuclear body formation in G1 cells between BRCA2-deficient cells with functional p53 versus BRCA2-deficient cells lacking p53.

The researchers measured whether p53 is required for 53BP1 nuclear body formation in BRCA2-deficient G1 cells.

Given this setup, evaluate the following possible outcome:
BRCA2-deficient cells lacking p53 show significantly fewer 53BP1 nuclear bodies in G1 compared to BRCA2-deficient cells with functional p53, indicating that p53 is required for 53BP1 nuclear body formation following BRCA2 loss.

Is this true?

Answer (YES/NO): NO